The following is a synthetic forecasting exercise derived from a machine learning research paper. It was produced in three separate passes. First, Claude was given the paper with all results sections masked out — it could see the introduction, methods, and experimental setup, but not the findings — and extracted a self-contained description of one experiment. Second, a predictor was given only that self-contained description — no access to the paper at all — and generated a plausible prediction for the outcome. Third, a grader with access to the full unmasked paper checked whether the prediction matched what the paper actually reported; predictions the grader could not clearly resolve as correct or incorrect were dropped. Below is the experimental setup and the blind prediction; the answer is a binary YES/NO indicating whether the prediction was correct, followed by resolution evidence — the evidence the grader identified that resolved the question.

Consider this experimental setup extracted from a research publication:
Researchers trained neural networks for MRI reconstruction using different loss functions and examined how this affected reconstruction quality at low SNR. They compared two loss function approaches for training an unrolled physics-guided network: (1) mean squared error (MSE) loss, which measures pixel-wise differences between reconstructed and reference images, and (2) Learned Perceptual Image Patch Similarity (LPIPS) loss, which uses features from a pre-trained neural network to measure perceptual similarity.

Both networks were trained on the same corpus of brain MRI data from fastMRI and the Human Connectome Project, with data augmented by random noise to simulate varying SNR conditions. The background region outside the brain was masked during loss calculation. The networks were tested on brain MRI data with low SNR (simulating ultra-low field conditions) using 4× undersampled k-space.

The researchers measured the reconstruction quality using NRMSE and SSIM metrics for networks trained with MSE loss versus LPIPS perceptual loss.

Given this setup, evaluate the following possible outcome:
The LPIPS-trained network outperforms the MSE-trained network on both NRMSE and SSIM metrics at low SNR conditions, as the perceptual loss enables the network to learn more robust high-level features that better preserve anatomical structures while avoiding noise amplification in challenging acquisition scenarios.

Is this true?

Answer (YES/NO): NO